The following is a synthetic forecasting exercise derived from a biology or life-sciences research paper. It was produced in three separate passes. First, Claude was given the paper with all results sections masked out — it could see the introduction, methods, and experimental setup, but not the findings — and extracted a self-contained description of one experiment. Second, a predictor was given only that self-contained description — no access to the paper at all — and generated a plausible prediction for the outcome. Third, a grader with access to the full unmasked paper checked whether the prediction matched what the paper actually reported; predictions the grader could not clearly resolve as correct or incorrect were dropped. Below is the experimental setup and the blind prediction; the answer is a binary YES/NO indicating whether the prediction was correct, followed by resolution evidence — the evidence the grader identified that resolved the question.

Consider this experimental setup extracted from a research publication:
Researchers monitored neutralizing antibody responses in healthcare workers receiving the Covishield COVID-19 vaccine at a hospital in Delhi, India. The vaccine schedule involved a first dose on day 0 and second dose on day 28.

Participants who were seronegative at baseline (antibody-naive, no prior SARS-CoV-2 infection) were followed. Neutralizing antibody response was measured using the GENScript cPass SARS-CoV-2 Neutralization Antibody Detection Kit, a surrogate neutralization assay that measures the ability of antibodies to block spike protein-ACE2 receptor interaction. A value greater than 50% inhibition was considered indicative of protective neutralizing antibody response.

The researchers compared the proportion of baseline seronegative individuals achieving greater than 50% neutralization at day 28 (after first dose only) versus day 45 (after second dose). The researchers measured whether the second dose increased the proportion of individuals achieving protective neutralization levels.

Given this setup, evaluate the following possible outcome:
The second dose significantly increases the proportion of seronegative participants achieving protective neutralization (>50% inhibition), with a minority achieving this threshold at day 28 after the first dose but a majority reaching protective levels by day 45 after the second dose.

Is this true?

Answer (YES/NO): YES